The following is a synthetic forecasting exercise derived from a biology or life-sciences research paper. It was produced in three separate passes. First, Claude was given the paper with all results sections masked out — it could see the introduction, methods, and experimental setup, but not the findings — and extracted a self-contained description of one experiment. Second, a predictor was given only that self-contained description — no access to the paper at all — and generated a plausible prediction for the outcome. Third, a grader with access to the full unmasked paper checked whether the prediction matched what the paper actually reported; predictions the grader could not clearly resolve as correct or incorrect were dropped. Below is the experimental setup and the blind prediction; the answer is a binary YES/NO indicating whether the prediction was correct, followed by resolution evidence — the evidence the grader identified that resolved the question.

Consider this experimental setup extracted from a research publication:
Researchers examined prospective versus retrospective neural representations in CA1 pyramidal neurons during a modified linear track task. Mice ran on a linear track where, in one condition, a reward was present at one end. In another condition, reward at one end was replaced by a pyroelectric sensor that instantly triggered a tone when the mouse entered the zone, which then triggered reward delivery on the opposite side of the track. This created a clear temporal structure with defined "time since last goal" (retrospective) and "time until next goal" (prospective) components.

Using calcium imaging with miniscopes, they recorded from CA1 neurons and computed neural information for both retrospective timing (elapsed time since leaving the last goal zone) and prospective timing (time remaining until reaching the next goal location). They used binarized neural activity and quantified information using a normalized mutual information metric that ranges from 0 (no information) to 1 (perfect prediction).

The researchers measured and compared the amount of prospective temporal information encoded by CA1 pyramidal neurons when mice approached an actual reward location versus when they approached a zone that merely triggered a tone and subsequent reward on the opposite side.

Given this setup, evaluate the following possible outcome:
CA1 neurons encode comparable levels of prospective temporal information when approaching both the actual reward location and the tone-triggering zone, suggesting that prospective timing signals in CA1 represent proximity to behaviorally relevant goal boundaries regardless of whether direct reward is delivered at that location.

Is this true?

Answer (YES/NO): NO